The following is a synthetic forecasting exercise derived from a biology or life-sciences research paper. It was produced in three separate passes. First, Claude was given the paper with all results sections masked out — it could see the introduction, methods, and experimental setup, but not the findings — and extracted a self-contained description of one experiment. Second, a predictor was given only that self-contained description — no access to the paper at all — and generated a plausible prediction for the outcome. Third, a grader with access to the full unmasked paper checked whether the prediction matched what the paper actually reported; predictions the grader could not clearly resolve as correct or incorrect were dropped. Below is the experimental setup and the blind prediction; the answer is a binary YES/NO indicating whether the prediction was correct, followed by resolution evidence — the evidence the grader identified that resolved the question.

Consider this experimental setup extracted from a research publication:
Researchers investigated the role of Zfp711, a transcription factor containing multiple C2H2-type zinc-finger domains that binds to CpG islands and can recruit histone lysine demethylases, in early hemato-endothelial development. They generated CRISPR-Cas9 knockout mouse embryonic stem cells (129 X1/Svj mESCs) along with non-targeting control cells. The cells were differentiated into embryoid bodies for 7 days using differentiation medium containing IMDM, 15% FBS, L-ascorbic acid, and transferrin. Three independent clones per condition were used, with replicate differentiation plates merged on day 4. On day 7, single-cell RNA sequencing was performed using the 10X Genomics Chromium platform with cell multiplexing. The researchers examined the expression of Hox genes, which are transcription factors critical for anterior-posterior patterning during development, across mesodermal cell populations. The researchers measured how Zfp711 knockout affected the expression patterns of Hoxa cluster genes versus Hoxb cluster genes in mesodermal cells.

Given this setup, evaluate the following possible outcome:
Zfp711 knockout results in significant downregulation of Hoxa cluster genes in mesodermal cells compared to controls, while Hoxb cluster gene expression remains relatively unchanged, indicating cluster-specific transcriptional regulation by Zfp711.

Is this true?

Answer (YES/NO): YES